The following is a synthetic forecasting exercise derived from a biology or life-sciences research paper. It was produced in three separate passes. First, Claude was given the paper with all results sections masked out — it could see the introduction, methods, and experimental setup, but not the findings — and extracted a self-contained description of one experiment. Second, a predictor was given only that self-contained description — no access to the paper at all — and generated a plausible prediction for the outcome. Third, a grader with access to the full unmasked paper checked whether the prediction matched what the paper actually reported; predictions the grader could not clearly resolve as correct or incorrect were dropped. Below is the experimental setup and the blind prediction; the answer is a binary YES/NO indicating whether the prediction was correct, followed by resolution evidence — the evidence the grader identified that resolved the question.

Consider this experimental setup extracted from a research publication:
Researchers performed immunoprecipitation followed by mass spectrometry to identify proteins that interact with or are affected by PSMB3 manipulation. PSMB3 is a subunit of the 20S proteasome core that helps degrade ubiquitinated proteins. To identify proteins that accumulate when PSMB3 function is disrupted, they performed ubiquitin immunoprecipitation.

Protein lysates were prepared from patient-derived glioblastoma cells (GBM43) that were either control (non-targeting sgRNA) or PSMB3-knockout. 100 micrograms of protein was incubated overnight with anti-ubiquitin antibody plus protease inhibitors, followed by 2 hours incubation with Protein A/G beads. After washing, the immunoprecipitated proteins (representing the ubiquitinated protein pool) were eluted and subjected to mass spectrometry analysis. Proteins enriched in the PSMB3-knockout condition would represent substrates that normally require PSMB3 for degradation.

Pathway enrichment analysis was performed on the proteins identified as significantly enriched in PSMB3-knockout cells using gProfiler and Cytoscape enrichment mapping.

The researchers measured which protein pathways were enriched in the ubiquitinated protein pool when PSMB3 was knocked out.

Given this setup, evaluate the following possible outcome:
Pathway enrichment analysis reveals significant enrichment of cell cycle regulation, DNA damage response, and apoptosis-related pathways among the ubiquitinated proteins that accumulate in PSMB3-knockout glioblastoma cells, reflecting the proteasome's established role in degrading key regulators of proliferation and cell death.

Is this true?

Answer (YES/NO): NO